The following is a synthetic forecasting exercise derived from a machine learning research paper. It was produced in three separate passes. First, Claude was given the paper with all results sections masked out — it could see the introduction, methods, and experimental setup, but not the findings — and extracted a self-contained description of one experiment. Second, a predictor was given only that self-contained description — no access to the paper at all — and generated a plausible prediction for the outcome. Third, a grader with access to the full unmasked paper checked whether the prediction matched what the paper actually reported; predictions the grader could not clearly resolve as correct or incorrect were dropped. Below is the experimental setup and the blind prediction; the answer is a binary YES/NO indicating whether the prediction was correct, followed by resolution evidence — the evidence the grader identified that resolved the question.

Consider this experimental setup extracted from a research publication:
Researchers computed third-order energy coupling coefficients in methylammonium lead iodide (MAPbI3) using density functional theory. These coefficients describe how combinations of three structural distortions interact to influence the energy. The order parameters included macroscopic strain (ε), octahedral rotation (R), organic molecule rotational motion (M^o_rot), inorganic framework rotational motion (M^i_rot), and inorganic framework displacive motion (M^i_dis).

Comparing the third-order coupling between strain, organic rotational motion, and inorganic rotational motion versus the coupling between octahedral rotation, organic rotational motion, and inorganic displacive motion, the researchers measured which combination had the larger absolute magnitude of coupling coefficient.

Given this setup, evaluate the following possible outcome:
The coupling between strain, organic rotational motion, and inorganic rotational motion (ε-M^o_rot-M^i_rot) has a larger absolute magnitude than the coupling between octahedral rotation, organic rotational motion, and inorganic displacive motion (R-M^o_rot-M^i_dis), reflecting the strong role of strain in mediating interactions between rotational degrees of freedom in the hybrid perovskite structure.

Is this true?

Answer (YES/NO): NO